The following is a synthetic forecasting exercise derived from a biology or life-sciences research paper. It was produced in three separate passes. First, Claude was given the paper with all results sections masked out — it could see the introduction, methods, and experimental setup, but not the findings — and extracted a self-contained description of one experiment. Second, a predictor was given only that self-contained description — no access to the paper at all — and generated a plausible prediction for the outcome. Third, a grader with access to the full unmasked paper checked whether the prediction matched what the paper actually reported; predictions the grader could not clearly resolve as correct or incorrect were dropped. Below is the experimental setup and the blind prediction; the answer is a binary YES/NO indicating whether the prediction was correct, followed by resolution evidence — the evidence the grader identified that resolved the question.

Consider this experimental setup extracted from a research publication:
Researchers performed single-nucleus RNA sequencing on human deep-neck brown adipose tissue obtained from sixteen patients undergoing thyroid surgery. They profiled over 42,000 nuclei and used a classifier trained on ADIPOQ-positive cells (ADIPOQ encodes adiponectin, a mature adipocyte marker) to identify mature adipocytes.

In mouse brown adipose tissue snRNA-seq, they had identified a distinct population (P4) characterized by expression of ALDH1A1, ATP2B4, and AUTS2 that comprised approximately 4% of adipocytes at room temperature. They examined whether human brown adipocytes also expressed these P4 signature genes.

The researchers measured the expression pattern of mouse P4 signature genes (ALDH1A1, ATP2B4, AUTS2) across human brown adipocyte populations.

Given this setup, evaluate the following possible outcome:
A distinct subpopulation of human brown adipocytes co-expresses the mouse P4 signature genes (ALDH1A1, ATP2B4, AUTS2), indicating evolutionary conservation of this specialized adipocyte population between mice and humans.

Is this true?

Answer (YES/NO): NO